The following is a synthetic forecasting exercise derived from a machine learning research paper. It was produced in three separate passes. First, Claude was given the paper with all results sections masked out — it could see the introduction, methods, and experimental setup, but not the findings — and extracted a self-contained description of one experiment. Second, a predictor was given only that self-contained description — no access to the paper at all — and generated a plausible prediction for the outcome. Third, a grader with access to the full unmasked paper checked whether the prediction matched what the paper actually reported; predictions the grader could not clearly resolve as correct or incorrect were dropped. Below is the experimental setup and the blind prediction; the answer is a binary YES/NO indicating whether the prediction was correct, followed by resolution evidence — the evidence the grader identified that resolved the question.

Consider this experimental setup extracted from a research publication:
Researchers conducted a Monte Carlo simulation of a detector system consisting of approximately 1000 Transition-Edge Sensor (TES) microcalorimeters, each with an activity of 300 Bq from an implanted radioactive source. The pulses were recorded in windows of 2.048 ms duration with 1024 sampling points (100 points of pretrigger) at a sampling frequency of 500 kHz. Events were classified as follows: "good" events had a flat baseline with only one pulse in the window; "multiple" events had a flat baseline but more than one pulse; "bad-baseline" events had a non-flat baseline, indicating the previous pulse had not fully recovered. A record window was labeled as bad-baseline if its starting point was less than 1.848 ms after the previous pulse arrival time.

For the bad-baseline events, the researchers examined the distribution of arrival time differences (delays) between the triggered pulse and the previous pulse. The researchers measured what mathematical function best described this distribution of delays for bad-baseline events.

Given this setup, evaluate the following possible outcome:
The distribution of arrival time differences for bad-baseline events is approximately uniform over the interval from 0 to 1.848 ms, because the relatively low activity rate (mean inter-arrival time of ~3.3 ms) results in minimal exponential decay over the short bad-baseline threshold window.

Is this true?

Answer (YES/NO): NO